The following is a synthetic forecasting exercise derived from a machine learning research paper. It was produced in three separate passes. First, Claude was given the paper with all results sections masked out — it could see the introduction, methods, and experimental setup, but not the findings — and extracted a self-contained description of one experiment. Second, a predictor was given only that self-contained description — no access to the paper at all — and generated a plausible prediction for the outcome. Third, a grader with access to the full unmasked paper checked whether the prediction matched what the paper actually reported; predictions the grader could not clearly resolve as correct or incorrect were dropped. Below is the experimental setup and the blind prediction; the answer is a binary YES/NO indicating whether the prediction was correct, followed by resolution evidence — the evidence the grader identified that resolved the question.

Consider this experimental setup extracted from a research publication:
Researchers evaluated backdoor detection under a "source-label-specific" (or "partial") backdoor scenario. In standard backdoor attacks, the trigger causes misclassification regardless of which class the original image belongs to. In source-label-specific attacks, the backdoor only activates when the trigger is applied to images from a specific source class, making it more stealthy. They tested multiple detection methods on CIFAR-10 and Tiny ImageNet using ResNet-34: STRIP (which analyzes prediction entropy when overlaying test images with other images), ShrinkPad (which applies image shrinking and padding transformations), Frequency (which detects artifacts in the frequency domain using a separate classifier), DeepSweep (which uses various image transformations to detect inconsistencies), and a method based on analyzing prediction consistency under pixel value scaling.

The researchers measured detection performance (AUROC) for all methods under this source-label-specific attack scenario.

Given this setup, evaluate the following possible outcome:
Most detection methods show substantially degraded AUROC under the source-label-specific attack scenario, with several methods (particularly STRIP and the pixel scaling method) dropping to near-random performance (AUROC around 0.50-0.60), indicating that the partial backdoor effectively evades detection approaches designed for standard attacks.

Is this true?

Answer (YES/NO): NO